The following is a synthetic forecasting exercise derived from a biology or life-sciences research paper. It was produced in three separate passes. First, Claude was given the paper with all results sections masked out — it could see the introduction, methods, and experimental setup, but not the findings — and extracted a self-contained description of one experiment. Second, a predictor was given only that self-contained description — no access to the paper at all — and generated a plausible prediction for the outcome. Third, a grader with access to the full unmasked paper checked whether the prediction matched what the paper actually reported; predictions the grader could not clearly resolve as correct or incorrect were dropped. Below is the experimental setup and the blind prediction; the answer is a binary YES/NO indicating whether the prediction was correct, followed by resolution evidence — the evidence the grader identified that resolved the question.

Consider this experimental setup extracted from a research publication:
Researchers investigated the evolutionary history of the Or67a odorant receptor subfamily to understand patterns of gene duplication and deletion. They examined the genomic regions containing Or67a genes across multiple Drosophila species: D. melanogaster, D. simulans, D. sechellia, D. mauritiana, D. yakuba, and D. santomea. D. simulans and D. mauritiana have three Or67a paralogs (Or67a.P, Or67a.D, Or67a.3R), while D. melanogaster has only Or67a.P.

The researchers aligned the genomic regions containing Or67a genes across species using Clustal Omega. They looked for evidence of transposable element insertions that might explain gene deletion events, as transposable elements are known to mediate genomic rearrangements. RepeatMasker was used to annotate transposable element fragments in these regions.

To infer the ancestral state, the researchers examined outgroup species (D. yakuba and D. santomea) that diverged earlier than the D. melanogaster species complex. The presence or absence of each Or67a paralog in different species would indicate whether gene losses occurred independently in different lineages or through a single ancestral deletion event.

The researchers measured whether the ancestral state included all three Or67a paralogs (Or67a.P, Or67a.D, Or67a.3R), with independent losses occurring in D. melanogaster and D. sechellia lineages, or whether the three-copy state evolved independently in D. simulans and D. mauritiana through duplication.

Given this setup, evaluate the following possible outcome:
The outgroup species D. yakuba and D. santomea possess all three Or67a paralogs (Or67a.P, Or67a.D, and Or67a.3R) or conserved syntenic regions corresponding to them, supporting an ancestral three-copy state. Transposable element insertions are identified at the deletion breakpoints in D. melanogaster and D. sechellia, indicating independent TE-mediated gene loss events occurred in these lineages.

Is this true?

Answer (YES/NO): NO